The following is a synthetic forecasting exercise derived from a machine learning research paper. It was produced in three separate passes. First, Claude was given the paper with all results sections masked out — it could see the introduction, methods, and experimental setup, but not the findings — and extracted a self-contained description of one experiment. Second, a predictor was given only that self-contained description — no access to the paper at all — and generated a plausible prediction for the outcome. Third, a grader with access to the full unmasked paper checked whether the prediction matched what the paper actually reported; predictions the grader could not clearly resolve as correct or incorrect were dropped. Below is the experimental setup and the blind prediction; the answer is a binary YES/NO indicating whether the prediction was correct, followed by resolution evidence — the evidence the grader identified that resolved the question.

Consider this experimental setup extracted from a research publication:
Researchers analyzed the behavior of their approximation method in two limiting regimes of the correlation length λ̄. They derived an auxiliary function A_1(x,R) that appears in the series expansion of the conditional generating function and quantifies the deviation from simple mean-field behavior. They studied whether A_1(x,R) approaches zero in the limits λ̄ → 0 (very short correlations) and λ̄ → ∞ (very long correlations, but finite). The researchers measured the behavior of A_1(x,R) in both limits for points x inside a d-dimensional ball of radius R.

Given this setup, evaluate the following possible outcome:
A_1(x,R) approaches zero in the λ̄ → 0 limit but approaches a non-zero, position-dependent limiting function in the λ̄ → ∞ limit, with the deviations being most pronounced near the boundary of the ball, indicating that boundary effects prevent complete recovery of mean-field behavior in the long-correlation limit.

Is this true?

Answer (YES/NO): NO